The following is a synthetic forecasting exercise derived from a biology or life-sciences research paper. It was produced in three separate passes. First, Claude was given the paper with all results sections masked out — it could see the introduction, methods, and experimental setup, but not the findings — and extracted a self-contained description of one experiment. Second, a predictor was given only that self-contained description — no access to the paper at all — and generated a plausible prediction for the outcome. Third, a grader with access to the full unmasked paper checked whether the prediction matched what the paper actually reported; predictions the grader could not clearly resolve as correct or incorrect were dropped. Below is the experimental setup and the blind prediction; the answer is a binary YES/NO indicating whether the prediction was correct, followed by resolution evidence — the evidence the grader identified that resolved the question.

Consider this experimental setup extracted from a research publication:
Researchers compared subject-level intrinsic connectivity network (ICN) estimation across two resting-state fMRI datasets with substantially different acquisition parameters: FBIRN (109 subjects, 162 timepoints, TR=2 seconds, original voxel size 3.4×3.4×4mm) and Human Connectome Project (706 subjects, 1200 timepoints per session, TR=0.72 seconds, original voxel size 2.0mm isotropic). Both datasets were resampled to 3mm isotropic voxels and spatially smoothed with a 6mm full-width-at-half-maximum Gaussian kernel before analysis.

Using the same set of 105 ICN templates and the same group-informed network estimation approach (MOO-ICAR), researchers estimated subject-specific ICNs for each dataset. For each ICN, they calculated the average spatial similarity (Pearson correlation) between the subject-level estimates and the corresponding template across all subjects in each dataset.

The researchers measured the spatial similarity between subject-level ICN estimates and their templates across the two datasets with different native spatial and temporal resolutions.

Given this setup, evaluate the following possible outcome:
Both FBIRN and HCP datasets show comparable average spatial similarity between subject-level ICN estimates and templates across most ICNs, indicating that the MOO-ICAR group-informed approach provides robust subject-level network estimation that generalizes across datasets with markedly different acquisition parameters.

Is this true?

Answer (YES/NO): NO